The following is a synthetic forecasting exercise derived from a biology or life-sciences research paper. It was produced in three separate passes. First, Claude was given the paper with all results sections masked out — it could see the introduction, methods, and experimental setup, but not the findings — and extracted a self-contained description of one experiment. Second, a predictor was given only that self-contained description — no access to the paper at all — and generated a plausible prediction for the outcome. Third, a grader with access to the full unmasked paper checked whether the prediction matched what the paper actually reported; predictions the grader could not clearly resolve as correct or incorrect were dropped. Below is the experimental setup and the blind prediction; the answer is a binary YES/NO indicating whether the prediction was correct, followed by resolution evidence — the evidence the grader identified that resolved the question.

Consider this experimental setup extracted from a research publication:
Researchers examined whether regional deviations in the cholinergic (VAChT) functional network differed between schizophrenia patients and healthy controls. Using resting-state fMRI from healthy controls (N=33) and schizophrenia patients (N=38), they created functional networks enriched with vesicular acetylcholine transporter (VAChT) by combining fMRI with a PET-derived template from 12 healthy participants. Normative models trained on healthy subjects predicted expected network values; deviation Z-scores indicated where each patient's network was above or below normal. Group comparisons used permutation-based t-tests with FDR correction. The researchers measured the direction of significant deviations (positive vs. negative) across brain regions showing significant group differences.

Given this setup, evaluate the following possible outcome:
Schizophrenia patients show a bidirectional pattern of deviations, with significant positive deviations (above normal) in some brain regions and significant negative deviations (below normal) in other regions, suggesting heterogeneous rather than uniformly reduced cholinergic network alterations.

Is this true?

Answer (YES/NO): YES